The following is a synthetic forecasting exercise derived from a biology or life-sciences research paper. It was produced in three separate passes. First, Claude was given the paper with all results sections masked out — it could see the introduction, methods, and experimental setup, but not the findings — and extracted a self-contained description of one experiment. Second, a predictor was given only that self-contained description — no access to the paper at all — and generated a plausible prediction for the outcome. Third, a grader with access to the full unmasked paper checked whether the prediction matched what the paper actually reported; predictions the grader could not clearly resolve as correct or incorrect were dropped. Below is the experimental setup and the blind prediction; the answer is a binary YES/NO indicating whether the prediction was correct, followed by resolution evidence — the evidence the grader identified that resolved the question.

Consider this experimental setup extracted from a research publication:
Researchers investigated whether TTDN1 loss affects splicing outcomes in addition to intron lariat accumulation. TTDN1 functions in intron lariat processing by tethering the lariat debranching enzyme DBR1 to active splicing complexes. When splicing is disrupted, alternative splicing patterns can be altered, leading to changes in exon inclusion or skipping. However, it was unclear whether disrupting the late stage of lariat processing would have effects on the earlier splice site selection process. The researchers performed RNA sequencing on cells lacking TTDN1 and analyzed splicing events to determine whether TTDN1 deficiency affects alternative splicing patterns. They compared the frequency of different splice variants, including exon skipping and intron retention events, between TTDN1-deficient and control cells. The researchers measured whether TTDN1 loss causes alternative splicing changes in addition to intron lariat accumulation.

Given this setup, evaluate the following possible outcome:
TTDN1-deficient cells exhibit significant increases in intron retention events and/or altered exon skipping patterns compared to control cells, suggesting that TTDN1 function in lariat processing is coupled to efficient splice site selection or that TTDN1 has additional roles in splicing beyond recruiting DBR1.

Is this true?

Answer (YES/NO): YES